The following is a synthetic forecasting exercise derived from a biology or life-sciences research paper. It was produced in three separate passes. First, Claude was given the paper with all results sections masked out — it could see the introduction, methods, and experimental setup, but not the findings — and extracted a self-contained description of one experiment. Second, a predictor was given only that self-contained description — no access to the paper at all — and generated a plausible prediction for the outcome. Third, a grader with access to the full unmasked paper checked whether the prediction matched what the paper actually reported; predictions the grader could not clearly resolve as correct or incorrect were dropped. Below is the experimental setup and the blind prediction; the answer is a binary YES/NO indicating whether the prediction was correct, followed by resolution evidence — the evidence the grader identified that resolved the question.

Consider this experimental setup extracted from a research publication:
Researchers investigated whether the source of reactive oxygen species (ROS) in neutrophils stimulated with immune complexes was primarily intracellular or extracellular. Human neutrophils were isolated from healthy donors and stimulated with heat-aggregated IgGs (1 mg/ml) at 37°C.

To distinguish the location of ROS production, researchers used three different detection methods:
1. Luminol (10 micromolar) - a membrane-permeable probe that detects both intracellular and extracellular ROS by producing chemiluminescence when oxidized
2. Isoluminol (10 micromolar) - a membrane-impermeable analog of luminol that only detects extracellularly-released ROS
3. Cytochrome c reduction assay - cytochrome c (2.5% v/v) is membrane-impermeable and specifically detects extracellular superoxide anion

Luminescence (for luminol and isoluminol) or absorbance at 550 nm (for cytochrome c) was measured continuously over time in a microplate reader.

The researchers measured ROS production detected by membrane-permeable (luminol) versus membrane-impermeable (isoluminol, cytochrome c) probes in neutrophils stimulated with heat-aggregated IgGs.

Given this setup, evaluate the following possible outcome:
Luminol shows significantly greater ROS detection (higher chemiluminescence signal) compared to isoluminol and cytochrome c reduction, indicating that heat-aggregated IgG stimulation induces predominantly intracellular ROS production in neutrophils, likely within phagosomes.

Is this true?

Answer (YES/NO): YES